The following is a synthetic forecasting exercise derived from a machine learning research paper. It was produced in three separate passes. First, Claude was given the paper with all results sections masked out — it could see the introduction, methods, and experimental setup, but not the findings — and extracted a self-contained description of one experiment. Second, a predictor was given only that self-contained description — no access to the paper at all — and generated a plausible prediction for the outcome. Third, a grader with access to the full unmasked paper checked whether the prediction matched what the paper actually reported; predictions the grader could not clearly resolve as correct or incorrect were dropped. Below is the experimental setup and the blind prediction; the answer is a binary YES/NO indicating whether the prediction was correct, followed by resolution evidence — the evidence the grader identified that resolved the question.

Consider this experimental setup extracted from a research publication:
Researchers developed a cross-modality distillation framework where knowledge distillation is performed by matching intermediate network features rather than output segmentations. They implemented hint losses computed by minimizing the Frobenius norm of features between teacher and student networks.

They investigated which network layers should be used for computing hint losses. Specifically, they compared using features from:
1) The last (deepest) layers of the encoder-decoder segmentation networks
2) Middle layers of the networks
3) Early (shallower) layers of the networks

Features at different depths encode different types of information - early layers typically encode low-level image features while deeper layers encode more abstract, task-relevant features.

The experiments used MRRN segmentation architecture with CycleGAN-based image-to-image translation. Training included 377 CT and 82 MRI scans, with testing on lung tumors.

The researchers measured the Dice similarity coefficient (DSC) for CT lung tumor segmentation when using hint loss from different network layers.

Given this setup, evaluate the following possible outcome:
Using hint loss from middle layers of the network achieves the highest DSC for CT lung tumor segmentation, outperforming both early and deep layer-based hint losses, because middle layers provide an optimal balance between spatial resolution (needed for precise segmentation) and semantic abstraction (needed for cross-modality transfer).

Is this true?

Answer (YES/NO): NO